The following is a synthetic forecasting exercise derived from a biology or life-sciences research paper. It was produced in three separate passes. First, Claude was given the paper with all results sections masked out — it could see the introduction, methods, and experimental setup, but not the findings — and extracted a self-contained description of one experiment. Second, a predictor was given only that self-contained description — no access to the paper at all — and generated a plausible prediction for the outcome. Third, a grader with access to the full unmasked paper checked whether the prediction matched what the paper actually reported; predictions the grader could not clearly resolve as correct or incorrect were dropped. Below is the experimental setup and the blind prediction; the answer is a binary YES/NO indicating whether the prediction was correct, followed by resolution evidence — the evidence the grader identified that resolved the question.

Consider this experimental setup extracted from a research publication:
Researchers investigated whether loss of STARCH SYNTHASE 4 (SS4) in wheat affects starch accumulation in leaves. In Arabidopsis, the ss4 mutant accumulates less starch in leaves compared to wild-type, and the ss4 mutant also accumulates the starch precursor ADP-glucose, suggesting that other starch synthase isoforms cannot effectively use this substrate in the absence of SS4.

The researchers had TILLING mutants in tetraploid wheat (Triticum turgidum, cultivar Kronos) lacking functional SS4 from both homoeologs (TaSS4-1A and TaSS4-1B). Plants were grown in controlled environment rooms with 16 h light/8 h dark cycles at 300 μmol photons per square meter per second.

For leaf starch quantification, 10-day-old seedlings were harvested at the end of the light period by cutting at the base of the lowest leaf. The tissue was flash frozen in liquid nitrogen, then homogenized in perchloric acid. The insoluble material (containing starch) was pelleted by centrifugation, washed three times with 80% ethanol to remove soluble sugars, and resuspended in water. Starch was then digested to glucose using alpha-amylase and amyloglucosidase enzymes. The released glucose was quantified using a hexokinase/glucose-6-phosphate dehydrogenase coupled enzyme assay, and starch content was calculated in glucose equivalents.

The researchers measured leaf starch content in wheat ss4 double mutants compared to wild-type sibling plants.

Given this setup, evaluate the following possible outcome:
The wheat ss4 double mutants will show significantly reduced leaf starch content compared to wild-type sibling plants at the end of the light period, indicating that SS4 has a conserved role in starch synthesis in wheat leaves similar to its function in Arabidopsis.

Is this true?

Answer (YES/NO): YES